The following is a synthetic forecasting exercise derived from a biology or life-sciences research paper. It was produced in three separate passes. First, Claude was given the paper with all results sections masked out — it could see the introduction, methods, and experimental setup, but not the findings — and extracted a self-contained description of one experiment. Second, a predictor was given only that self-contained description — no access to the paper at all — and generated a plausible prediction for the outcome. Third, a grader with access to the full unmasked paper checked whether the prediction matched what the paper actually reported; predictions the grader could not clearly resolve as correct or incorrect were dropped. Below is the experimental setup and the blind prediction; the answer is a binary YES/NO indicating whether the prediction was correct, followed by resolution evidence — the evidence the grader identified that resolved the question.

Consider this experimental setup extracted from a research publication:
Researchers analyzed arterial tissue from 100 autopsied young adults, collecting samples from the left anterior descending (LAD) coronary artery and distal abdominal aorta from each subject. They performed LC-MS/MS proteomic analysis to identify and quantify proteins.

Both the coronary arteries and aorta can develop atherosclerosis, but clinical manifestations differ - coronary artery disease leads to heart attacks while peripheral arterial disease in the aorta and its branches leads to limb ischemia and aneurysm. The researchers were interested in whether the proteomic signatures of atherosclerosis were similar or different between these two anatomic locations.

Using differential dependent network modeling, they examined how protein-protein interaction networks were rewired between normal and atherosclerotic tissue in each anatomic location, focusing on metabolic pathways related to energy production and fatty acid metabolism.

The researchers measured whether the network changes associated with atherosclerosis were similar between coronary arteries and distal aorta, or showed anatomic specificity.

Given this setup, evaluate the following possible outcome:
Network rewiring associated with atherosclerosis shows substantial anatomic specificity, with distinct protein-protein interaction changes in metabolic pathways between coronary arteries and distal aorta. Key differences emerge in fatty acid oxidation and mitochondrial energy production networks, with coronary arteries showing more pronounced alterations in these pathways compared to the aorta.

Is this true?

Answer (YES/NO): YES